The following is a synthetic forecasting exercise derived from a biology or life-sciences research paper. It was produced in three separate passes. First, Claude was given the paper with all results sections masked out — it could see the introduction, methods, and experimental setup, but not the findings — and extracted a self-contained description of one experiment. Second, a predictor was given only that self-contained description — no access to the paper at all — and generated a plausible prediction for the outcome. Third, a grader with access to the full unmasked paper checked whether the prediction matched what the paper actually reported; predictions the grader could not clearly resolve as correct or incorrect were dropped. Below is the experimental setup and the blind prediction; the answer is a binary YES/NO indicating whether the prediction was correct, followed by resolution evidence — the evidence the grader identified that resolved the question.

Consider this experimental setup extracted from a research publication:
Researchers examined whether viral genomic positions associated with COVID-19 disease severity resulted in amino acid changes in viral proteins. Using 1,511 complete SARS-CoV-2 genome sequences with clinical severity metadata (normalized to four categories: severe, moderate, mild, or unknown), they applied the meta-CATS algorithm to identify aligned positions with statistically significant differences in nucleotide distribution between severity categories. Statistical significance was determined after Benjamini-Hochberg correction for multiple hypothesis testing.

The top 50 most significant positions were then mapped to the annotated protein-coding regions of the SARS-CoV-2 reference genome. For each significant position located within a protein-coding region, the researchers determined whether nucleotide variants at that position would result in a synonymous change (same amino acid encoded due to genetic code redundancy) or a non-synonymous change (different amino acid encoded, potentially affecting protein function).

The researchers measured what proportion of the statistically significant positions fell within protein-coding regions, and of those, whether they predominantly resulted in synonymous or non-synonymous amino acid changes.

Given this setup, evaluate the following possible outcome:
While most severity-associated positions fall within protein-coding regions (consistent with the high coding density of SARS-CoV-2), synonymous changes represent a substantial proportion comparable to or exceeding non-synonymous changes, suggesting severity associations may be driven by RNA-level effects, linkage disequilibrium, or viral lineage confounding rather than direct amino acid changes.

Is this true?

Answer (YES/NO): NO